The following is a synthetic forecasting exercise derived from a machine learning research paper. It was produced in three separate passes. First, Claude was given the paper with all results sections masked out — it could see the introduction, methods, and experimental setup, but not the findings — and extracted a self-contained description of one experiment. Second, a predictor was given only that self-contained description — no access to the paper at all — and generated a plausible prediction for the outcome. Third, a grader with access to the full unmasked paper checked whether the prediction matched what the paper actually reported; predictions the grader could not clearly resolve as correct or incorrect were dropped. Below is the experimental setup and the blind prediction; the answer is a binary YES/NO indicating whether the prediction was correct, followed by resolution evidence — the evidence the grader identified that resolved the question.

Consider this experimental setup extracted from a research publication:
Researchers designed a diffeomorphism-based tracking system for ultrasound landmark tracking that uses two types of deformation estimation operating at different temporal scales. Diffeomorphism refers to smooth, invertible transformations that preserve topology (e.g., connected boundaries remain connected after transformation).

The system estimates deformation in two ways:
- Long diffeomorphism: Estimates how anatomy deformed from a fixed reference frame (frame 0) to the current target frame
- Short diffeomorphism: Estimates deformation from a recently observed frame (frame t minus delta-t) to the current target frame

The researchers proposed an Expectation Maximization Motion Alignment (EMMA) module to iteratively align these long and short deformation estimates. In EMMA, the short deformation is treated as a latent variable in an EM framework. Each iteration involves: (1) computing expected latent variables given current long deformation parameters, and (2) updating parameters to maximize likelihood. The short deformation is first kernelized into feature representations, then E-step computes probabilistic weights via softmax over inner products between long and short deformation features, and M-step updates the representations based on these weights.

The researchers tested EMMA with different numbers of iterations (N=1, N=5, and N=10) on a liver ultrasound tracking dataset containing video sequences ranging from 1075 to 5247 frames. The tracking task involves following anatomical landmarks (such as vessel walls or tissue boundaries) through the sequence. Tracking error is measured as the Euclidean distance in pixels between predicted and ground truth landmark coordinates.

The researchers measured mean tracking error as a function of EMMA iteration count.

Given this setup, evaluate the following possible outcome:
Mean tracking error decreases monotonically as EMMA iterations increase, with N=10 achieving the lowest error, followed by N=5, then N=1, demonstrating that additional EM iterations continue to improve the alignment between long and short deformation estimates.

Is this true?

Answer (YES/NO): NO